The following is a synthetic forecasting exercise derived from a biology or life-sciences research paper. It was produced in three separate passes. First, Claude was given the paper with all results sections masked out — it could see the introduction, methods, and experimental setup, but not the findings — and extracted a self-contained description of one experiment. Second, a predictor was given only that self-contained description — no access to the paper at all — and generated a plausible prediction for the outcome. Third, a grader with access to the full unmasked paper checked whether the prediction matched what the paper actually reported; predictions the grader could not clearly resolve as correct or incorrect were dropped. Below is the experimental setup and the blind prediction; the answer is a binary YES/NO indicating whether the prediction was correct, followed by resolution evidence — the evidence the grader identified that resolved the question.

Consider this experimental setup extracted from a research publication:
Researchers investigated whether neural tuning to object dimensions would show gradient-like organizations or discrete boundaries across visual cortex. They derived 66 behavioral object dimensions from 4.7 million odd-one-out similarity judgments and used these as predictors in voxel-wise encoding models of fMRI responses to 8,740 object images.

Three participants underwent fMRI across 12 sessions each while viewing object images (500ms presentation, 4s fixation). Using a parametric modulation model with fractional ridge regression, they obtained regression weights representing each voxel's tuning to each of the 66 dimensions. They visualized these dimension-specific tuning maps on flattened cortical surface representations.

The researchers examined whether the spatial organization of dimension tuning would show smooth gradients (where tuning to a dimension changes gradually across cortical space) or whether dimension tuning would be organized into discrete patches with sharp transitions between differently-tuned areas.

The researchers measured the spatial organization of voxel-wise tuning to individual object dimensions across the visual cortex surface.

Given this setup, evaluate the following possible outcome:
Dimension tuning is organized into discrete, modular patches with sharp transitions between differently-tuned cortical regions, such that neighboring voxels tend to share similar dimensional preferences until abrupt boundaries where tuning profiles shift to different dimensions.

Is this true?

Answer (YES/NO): NO